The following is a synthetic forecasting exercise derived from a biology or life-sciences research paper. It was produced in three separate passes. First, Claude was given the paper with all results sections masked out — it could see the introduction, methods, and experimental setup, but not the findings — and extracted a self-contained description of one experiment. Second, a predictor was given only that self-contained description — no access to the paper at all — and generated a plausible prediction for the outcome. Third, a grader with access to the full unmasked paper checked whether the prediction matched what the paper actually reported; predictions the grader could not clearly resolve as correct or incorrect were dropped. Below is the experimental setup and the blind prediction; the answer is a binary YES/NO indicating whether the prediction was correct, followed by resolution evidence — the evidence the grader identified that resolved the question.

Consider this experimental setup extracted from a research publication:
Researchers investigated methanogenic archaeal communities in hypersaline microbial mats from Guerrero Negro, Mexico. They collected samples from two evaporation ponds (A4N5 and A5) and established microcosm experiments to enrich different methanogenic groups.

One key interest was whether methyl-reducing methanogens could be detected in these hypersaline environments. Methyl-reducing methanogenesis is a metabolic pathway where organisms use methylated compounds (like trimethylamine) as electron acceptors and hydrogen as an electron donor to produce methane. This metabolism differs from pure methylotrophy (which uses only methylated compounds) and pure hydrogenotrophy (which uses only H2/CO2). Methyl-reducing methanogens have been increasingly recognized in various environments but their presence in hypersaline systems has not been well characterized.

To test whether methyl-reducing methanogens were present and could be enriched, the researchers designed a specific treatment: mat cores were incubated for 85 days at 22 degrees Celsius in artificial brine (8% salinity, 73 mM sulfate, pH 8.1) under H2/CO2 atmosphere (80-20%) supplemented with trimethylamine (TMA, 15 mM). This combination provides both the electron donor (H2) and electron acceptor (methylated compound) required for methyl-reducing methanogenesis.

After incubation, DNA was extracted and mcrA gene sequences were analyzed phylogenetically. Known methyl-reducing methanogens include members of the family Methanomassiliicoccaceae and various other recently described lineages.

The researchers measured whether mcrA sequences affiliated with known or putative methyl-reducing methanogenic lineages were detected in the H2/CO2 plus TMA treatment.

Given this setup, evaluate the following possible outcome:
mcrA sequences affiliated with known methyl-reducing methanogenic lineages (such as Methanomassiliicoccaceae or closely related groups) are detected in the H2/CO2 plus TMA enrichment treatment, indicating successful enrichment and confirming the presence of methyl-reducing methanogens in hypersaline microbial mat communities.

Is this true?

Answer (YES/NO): YES